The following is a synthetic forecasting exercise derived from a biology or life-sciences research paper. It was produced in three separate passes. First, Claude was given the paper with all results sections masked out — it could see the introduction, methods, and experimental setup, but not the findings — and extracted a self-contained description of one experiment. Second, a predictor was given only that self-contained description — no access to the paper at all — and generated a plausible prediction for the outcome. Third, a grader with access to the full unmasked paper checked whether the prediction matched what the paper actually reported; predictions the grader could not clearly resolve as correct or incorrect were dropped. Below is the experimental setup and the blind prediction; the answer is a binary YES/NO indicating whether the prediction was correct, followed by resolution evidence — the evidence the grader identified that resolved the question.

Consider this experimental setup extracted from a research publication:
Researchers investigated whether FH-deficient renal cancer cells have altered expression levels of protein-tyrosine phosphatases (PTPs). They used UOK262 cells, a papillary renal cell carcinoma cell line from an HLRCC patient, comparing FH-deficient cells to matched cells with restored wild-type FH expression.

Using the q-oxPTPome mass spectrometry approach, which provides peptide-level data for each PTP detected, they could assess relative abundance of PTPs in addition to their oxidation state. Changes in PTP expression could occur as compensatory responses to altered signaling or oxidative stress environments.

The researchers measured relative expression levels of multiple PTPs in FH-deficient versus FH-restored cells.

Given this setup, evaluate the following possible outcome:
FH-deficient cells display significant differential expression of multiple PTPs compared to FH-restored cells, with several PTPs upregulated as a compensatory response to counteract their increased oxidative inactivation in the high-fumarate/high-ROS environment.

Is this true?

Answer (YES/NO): NO